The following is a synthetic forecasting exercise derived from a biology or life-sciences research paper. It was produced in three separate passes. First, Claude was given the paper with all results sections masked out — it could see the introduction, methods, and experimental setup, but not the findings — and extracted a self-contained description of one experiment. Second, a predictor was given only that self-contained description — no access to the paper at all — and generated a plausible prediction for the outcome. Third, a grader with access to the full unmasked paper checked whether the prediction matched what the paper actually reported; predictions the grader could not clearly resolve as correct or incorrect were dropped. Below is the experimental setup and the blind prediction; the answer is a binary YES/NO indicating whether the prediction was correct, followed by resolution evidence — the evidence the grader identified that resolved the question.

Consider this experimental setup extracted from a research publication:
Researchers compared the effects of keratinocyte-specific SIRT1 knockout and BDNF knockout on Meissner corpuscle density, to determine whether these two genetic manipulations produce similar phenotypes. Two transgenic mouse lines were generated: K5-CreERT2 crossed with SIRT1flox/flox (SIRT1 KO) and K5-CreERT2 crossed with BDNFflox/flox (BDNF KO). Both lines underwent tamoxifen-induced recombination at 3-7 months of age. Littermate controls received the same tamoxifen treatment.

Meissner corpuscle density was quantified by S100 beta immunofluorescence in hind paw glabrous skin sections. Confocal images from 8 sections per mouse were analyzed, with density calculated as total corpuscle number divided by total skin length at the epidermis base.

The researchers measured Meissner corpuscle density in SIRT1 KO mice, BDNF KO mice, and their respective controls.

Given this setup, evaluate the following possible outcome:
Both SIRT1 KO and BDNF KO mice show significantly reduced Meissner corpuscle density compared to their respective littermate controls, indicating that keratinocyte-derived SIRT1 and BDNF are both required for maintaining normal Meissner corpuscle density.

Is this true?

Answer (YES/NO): YES